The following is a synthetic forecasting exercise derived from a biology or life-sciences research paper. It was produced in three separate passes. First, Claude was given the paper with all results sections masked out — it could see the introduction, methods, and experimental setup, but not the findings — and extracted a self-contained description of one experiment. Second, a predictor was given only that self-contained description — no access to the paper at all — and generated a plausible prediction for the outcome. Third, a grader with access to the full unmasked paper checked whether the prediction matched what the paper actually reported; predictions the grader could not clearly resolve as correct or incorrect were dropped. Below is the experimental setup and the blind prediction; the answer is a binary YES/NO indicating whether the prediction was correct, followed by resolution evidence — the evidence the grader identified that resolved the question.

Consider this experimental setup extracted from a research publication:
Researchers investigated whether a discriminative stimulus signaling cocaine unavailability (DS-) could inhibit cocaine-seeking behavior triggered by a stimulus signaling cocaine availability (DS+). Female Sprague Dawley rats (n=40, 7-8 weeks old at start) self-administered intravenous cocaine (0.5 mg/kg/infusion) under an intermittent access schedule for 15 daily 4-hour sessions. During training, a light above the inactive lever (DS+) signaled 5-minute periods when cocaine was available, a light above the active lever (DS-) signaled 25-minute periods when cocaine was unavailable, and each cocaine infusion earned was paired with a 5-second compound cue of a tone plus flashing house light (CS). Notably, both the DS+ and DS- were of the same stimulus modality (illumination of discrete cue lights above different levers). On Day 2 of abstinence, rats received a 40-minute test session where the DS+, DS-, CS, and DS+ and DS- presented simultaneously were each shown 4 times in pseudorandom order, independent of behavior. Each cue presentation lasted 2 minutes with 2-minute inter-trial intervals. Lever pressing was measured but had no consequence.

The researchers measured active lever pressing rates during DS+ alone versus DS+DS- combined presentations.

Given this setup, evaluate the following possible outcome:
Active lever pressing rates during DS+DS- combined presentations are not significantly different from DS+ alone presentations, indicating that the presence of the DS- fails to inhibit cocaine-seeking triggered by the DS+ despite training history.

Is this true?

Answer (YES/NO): NO